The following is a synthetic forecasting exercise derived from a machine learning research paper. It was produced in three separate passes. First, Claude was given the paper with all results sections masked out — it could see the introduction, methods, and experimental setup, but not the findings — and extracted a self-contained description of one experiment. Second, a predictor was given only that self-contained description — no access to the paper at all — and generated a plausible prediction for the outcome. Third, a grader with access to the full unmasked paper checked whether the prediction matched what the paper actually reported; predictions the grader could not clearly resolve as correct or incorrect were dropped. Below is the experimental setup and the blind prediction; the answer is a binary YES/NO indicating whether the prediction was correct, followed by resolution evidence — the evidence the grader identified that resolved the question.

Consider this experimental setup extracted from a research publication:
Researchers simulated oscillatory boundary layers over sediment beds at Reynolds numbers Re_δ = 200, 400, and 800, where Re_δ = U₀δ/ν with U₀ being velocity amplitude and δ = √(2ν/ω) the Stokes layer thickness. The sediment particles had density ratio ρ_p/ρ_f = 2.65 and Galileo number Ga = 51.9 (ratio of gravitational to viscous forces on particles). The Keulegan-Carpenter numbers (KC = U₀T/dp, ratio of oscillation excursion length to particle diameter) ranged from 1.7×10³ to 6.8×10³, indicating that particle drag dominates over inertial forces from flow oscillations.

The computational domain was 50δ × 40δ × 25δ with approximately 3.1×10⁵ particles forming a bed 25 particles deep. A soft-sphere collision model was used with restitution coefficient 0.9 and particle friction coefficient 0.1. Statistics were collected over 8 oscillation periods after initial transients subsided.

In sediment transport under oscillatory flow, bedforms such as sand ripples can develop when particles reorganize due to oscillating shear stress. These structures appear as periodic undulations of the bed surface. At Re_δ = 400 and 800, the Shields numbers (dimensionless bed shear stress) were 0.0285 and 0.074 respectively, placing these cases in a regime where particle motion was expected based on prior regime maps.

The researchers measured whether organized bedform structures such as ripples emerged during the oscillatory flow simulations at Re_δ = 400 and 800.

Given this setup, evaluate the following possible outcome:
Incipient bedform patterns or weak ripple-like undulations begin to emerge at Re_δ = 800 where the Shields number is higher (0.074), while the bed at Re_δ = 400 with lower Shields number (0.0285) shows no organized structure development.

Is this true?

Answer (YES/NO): NO